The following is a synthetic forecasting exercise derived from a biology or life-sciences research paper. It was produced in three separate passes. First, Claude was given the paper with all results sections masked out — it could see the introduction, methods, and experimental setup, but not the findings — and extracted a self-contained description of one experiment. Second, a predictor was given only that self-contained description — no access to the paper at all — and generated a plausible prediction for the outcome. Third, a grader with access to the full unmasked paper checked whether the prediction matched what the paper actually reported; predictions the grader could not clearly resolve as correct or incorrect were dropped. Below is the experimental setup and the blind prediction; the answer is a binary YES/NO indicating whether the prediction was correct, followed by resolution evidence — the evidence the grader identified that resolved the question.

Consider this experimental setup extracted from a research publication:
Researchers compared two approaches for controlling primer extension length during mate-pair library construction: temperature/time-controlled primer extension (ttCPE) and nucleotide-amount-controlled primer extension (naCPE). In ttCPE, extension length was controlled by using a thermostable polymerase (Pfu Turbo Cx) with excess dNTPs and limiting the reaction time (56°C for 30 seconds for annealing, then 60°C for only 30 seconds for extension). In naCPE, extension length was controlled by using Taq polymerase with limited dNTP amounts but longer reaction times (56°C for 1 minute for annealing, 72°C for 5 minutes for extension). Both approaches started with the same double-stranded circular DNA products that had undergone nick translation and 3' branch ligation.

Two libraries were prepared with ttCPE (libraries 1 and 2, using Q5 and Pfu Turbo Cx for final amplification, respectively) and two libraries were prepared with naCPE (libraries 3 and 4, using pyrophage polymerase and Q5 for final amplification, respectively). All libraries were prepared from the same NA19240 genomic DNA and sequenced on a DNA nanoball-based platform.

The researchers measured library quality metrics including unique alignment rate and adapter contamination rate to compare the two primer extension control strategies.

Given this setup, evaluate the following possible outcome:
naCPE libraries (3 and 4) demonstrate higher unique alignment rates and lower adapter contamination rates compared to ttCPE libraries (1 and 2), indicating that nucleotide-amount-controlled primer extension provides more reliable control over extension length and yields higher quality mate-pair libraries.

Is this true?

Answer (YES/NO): NO